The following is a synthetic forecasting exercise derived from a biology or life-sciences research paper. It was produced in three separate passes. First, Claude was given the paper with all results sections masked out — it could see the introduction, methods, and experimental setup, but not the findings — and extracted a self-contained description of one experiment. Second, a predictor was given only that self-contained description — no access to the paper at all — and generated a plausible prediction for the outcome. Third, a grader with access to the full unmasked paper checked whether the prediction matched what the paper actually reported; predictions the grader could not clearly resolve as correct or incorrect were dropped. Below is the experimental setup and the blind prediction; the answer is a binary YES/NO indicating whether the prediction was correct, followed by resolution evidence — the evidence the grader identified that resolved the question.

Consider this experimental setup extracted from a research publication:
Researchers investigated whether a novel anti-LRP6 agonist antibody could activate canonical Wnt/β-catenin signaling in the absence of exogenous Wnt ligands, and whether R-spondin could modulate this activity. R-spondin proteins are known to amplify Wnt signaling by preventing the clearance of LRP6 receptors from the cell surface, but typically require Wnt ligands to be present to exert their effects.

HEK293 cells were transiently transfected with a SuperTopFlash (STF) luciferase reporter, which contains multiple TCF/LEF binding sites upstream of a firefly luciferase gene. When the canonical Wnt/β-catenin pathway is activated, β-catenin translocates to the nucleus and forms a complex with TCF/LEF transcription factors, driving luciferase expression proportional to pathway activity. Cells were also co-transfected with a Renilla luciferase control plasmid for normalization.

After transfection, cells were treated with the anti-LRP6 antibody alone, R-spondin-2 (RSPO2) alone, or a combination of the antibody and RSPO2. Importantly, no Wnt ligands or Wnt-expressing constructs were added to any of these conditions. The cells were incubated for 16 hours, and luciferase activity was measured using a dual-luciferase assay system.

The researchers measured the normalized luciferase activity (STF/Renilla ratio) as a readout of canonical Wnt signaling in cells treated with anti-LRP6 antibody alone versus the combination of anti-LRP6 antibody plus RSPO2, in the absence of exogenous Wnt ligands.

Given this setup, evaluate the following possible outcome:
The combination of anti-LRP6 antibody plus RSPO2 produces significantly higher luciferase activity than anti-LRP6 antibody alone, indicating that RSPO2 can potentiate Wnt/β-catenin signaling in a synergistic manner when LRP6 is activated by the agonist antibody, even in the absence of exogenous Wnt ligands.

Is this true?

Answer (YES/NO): YES